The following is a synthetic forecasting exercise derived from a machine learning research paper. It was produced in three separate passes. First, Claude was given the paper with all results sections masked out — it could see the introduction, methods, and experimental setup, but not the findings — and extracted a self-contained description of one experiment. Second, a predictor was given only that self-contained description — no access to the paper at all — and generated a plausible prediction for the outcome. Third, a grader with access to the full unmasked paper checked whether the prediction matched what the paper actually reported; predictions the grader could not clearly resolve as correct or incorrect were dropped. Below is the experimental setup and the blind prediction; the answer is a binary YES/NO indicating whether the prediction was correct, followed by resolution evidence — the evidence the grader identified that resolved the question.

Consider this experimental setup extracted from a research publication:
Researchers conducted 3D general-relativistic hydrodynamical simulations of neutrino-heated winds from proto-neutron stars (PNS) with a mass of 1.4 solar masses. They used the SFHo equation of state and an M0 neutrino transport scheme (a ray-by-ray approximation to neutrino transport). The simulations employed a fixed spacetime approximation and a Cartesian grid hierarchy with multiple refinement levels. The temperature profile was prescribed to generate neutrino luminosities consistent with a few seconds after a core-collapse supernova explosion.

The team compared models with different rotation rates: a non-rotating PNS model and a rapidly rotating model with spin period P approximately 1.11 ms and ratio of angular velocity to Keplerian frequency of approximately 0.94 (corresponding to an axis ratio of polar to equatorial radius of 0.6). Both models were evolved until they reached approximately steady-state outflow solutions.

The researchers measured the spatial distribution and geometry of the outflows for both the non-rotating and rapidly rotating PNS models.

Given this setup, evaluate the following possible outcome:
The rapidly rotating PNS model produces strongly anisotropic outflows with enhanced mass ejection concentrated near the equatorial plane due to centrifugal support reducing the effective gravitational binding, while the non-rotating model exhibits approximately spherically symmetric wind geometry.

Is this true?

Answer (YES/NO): YES